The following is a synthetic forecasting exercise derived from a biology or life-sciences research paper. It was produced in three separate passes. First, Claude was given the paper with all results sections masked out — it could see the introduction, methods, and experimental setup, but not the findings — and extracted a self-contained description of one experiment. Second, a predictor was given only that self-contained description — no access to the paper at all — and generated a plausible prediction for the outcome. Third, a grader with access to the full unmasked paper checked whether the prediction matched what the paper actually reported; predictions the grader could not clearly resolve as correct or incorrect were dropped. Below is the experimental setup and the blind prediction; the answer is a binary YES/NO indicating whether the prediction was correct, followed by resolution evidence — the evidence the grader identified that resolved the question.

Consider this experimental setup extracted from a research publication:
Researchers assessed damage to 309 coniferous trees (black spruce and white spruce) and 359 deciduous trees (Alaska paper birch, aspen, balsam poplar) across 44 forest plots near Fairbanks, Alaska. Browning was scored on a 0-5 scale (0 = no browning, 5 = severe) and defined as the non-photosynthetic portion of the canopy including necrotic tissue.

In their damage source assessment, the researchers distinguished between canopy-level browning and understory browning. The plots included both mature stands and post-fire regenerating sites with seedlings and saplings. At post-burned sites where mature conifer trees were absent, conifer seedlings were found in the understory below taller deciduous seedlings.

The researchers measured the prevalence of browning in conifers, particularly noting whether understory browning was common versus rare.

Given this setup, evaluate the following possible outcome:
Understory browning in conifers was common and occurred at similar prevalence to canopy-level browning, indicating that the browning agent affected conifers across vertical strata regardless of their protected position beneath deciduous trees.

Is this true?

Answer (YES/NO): NO